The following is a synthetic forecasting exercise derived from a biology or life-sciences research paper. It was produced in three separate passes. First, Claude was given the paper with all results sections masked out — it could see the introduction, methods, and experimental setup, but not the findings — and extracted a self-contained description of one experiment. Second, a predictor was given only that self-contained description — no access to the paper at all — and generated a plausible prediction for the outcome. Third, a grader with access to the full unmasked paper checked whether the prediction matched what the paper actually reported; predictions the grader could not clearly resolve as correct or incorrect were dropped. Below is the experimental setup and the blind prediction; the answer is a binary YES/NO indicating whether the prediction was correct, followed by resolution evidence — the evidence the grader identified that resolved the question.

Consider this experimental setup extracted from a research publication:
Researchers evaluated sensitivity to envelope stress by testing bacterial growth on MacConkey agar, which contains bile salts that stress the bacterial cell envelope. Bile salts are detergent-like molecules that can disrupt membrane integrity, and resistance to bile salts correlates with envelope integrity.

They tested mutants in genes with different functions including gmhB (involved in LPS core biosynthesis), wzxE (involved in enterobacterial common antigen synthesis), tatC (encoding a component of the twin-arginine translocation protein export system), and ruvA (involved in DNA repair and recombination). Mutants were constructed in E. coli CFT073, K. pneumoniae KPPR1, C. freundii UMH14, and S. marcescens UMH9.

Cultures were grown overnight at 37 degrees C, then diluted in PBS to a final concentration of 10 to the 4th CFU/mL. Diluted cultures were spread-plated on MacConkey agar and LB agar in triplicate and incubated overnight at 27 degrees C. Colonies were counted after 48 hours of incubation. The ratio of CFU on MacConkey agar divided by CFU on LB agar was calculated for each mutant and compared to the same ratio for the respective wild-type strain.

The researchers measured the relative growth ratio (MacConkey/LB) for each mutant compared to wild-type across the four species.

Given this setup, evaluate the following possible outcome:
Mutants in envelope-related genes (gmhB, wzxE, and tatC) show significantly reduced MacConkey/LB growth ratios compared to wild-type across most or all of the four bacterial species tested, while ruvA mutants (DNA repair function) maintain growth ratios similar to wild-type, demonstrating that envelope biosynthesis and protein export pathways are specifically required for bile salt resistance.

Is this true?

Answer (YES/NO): NO